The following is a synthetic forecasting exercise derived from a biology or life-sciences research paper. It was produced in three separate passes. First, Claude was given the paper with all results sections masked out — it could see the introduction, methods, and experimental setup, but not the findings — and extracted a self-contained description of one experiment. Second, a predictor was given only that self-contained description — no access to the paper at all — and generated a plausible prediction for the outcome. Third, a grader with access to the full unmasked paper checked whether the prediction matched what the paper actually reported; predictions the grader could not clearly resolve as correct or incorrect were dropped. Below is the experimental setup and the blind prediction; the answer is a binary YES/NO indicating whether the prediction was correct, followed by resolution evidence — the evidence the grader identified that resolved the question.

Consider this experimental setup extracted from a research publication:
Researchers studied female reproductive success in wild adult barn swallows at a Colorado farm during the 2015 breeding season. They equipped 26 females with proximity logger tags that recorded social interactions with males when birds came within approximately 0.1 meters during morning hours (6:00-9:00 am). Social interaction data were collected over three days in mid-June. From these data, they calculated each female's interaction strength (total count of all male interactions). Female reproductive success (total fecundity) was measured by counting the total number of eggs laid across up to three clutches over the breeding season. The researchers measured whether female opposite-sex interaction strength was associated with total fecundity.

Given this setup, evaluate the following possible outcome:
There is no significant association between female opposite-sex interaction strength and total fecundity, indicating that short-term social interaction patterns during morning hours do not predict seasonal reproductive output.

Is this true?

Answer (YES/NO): NO